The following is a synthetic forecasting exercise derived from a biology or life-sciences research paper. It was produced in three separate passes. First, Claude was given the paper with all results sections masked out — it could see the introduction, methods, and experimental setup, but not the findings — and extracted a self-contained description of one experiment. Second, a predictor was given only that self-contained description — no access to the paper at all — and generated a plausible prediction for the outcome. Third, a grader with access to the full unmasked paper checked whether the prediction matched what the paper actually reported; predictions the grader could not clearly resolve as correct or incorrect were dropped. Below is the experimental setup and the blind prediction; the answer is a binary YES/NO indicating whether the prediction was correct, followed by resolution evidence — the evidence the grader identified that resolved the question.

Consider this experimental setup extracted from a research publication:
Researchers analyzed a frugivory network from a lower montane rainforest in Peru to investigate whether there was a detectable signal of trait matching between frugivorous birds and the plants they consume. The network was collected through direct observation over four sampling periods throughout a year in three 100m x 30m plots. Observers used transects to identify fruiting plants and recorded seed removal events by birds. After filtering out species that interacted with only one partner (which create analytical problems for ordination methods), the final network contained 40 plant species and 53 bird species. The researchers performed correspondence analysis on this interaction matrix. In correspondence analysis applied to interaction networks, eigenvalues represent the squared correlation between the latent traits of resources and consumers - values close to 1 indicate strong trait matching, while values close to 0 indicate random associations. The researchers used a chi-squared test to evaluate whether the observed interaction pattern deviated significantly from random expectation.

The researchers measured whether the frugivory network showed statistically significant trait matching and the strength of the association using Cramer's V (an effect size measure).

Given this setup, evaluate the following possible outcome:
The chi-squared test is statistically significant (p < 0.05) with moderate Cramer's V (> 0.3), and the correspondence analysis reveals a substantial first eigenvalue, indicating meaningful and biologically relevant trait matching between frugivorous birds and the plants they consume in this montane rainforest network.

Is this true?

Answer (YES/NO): NO